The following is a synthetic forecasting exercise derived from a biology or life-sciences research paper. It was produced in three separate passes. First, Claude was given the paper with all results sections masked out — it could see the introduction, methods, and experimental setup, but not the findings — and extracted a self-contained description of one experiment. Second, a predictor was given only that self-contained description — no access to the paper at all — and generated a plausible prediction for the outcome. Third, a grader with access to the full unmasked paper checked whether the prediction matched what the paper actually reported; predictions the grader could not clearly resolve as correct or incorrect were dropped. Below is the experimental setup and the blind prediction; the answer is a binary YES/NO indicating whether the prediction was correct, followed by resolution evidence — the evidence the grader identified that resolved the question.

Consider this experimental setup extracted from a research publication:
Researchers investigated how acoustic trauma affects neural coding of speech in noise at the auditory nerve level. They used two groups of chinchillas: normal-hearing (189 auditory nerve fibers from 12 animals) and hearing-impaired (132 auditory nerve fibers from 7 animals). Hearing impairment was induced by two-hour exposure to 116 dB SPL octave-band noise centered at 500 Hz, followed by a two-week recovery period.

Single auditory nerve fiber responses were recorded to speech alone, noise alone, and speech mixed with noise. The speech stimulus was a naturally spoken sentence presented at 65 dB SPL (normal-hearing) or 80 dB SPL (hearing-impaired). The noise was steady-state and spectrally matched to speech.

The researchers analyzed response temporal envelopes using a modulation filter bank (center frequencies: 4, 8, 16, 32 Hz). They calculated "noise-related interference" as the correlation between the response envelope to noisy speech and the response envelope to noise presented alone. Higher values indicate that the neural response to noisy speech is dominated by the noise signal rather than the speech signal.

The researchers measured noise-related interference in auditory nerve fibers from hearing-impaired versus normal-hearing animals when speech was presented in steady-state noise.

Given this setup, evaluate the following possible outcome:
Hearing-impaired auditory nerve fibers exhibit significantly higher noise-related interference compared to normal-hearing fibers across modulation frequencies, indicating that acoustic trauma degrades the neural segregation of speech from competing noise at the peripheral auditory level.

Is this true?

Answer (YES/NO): YES